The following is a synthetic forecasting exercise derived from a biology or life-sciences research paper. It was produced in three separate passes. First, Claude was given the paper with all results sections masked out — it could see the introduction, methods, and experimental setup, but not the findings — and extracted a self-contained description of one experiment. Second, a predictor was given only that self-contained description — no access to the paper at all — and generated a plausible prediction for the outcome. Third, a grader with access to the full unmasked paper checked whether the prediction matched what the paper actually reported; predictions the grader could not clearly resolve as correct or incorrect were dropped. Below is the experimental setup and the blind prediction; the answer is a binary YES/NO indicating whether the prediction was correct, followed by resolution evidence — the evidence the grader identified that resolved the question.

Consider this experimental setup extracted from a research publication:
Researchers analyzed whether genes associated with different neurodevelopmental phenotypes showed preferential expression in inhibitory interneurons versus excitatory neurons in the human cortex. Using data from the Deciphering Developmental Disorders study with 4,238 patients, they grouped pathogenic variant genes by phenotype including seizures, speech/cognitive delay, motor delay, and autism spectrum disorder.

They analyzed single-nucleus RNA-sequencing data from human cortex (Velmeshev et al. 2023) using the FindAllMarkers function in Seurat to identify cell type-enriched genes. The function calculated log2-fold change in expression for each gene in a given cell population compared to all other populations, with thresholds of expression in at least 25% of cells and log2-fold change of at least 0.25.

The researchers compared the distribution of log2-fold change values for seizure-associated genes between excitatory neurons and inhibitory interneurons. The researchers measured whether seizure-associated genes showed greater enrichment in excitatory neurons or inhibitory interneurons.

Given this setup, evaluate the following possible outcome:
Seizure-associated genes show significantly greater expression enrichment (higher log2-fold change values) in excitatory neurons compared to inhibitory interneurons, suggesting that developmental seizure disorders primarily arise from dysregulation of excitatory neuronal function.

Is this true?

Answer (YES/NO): YES